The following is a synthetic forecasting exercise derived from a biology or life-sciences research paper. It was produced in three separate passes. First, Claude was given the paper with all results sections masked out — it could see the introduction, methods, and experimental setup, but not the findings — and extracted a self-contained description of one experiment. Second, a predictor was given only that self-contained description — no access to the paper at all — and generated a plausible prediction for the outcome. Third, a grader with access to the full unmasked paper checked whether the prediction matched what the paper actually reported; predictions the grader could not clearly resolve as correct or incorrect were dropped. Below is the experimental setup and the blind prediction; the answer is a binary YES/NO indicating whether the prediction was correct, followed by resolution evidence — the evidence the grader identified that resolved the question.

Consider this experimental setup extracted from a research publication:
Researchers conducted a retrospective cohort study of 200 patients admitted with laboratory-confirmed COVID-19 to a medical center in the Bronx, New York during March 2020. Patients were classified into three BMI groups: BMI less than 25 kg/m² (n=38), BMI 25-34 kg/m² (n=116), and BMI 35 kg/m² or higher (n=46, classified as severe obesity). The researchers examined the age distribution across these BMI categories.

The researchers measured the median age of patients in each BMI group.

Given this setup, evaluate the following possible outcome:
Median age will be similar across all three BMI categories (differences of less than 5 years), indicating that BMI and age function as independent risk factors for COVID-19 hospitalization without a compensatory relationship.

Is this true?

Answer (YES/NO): NO